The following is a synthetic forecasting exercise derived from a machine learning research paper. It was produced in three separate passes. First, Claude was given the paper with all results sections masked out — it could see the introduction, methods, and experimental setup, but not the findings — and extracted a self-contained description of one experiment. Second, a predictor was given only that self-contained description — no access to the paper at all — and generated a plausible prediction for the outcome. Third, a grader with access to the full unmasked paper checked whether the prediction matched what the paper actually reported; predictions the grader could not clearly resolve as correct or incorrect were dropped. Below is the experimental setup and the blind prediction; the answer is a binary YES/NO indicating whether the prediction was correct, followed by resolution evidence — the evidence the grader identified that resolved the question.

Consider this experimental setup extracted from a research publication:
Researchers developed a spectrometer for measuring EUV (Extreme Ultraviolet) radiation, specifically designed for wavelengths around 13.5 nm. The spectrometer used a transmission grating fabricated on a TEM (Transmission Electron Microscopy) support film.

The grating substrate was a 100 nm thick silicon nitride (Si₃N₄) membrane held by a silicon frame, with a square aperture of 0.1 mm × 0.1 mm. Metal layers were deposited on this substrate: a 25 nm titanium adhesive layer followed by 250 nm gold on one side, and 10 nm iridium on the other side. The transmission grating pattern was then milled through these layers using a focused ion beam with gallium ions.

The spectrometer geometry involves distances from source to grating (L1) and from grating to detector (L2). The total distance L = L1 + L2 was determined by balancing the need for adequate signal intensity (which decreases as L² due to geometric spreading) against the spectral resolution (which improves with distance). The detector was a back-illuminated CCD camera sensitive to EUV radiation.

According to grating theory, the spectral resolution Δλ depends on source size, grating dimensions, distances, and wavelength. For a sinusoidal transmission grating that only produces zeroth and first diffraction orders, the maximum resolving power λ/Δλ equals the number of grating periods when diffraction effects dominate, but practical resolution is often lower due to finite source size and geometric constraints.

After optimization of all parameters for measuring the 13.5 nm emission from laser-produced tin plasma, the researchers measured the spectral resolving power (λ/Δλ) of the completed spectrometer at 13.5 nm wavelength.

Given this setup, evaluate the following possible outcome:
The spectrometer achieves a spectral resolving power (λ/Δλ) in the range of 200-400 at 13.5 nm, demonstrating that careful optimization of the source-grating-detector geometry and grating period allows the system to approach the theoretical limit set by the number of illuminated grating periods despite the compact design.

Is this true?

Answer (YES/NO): NO